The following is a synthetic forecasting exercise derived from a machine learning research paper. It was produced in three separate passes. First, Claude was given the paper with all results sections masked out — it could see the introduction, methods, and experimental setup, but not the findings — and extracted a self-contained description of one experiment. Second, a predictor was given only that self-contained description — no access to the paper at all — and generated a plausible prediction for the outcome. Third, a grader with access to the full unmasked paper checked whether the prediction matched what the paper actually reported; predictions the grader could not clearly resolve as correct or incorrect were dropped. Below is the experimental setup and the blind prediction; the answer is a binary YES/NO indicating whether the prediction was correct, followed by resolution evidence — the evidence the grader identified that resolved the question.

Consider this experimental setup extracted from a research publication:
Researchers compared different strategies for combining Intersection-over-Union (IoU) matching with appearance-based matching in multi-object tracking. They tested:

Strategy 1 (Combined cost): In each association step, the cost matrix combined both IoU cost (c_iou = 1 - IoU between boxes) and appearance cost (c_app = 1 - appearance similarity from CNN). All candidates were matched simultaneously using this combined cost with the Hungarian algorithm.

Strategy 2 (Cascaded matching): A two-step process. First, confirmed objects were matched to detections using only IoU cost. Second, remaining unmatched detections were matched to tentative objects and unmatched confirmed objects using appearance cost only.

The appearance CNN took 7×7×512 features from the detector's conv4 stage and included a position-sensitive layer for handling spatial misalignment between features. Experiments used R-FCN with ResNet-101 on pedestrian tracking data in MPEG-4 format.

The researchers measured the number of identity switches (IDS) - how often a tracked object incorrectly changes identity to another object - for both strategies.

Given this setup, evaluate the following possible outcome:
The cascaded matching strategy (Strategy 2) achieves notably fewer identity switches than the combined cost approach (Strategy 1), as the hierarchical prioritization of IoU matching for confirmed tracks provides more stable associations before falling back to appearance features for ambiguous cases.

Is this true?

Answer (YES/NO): YES